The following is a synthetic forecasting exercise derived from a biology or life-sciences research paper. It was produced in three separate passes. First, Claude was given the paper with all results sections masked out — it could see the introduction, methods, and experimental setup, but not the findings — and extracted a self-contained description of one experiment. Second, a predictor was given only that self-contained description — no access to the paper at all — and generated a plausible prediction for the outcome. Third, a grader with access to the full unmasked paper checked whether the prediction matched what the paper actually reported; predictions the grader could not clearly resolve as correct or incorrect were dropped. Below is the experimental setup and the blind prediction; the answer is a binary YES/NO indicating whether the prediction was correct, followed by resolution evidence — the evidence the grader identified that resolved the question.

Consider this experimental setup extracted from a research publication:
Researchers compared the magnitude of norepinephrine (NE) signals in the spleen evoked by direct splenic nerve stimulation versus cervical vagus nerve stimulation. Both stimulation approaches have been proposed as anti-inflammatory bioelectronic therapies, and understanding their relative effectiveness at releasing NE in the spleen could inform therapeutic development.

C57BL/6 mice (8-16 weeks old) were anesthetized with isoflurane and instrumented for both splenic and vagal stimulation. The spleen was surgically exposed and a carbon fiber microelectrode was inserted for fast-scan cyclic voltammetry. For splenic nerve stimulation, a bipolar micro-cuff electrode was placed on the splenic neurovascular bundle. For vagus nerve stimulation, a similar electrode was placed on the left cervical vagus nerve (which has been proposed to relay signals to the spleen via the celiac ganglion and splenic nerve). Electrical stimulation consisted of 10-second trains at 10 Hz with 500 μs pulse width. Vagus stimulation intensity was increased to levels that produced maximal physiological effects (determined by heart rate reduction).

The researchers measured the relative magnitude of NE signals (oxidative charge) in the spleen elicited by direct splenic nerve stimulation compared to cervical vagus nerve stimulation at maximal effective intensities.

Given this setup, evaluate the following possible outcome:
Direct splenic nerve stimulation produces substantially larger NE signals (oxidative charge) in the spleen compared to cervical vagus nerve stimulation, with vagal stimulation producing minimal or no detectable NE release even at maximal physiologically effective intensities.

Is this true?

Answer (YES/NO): NO